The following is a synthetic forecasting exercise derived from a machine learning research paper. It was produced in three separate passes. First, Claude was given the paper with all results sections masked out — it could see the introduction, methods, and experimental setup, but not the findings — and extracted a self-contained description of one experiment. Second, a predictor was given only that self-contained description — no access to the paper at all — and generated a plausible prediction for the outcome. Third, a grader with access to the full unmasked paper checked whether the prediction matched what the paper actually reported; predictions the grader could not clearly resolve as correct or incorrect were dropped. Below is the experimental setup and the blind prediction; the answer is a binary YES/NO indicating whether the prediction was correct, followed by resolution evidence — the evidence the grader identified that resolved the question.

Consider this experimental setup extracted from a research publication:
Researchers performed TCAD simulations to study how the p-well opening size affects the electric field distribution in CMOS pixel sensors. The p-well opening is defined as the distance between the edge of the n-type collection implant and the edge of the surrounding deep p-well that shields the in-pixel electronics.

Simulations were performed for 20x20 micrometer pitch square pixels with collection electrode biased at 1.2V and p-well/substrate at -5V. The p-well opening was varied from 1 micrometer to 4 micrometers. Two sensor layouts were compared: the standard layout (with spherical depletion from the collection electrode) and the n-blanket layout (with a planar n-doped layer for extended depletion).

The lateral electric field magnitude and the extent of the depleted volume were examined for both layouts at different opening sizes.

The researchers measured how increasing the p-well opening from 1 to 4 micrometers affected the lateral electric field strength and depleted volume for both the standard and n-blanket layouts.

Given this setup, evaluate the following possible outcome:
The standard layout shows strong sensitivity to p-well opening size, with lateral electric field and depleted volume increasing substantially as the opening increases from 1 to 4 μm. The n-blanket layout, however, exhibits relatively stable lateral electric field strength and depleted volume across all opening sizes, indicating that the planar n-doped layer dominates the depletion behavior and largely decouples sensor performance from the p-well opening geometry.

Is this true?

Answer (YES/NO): NO